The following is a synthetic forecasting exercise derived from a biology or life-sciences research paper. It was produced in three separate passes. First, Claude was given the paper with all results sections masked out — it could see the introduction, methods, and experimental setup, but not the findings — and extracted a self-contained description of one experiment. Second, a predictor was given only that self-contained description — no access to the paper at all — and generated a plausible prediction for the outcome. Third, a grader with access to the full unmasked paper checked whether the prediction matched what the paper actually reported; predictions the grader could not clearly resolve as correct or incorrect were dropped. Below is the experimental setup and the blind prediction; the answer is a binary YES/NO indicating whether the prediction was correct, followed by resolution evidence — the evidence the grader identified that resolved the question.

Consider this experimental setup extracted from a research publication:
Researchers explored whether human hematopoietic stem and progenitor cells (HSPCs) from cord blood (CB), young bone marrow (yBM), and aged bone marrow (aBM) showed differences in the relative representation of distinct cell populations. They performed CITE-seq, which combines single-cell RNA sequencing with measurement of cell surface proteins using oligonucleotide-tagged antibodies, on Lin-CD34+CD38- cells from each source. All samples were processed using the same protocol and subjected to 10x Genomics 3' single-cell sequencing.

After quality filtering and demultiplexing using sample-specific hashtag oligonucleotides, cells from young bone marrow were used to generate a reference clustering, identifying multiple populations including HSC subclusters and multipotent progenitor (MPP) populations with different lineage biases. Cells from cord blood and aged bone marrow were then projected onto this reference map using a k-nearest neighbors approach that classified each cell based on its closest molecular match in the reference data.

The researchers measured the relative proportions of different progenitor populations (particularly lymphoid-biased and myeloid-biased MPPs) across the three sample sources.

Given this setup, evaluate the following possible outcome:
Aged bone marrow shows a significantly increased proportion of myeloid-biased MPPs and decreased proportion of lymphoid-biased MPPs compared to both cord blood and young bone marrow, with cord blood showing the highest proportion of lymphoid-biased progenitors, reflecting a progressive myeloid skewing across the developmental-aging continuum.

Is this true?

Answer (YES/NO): NO